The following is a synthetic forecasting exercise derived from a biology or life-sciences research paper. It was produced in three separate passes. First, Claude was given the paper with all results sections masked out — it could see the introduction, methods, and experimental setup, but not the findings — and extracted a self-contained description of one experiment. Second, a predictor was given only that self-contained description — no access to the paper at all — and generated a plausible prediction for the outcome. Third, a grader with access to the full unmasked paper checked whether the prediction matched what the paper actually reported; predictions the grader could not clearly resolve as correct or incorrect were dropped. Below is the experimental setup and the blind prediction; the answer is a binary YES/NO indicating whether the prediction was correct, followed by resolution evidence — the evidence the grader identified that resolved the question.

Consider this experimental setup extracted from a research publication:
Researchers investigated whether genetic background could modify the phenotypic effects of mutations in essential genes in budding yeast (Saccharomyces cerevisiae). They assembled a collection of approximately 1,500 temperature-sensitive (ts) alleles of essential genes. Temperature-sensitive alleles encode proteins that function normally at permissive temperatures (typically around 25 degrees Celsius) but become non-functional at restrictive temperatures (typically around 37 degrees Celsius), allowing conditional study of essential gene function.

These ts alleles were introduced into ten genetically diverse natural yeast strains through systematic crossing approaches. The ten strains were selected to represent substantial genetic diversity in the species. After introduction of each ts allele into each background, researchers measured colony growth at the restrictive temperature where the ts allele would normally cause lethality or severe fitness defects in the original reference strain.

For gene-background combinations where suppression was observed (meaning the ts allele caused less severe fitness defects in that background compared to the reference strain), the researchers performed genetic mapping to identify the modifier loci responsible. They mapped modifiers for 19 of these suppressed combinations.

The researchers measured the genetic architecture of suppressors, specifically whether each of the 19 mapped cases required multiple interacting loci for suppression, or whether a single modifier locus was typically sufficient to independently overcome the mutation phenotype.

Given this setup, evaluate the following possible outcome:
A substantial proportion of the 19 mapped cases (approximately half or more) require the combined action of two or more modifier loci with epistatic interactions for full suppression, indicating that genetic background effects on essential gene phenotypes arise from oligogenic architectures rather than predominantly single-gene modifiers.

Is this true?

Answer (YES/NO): NO